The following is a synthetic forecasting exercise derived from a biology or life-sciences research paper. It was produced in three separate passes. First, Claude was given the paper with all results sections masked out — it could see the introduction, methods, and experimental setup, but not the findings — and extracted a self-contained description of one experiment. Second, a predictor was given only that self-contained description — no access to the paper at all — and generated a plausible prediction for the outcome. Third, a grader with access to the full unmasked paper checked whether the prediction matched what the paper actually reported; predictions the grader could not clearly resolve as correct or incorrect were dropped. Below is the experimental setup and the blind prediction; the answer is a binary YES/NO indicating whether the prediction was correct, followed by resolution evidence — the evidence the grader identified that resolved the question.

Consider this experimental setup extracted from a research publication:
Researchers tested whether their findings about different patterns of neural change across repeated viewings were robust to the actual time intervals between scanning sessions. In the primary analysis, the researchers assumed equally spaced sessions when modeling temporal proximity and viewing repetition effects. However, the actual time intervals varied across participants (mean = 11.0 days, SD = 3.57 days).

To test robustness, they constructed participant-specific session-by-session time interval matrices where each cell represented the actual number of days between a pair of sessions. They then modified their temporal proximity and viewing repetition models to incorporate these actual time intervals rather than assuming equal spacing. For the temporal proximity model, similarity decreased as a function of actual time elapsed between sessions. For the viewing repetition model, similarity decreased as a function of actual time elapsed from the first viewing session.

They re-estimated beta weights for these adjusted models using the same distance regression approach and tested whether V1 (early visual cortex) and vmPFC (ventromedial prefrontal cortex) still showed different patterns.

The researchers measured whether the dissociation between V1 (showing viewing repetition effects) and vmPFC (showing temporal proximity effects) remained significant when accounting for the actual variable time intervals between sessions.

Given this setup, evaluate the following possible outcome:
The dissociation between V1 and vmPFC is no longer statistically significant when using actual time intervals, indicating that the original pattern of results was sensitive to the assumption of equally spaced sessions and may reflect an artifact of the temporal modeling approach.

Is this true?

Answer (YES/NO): NO